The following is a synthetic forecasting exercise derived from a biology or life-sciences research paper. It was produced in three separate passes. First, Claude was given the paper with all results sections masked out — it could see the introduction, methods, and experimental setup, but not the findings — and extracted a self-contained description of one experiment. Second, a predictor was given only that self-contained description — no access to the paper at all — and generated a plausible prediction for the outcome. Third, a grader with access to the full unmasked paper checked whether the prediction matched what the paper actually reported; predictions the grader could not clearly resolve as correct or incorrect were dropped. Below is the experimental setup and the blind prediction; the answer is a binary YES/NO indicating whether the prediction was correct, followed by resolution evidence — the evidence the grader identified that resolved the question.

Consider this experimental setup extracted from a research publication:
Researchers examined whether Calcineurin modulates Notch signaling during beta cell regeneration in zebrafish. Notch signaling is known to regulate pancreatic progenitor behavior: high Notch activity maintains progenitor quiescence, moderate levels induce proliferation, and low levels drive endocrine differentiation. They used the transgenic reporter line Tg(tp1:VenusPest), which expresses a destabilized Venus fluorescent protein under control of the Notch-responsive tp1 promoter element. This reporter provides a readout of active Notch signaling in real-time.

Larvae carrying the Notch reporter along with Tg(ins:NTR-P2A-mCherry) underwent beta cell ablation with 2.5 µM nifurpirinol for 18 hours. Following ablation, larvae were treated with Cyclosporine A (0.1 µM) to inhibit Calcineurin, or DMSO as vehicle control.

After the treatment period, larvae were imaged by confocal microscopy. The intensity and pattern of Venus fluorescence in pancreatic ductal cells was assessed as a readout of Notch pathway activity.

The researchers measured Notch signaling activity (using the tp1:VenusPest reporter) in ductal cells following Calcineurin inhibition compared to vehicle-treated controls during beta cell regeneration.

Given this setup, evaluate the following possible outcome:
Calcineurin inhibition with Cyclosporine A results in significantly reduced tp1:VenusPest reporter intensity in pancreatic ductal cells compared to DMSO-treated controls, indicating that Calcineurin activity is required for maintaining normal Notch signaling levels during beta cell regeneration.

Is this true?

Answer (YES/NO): NO